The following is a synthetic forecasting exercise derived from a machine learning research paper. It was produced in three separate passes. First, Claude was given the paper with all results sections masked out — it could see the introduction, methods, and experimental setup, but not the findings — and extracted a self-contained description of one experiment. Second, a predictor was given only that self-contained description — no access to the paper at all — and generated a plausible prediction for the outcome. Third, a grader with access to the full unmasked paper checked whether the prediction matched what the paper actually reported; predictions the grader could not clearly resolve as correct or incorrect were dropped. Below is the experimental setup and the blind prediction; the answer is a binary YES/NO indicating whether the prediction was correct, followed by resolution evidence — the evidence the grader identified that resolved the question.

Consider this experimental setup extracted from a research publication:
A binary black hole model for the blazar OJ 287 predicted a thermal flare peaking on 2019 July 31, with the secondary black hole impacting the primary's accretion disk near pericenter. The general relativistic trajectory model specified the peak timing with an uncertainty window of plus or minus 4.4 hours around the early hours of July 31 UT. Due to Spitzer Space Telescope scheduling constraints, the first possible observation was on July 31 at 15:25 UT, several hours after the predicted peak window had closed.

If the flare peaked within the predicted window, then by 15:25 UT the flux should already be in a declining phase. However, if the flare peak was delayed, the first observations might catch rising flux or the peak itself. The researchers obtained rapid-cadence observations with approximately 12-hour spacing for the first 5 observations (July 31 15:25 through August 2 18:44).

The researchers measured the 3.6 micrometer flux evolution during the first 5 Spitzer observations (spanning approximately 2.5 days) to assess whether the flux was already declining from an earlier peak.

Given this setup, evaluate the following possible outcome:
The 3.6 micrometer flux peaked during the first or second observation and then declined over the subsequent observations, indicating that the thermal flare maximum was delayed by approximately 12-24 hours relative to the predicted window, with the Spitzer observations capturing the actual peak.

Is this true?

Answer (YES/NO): NO